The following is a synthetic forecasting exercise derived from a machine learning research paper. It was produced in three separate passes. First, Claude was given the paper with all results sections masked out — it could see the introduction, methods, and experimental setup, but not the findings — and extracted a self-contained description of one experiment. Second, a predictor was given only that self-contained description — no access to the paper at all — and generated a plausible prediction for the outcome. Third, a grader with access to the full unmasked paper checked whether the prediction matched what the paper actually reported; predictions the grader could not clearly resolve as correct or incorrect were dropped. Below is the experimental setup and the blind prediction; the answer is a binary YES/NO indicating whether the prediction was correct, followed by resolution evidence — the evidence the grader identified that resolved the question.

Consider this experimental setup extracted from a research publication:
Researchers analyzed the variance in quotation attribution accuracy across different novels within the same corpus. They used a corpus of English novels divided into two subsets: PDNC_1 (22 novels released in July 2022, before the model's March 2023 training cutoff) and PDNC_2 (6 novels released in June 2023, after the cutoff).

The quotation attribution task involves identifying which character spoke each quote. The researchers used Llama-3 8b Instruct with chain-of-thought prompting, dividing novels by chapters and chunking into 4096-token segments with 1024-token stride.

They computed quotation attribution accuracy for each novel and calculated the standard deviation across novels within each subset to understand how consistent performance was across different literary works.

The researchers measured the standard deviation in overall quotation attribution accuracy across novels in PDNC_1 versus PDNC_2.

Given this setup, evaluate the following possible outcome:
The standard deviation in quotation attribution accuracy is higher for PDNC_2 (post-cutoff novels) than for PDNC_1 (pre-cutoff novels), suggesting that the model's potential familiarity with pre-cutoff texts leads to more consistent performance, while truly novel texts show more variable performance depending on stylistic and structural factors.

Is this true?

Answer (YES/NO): NO